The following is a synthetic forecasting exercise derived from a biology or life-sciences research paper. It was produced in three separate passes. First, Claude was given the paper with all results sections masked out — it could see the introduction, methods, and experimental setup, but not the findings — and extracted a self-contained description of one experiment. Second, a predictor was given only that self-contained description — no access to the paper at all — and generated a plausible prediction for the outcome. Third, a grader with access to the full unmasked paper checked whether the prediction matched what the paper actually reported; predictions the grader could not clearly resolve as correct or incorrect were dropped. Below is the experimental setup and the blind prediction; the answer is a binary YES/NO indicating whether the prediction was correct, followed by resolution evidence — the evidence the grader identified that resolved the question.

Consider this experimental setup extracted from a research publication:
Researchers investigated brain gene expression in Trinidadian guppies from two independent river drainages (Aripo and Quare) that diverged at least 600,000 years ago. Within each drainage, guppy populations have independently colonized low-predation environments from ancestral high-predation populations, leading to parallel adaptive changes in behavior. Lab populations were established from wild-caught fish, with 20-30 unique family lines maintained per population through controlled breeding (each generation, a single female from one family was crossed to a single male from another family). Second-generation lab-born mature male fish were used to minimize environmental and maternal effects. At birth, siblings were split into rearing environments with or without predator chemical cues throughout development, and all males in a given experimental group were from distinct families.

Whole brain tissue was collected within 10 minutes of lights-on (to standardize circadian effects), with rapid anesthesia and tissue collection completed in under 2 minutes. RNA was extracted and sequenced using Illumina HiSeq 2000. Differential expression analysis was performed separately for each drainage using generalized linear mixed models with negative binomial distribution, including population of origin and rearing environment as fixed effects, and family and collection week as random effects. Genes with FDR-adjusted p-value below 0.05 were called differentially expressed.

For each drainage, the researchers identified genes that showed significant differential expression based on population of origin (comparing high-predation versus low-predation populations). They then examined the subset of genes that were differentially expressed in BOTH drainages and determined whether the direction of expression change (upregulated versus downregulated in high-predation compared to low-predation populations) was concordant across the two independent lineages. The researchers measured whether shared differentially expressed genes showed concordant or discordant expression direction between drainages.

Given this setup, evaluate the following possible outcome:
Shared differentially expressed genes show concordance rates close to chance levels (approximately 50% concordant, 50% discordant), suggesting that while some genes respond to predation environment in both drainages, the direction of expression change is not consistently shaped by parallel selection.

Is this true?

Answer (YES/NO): YES